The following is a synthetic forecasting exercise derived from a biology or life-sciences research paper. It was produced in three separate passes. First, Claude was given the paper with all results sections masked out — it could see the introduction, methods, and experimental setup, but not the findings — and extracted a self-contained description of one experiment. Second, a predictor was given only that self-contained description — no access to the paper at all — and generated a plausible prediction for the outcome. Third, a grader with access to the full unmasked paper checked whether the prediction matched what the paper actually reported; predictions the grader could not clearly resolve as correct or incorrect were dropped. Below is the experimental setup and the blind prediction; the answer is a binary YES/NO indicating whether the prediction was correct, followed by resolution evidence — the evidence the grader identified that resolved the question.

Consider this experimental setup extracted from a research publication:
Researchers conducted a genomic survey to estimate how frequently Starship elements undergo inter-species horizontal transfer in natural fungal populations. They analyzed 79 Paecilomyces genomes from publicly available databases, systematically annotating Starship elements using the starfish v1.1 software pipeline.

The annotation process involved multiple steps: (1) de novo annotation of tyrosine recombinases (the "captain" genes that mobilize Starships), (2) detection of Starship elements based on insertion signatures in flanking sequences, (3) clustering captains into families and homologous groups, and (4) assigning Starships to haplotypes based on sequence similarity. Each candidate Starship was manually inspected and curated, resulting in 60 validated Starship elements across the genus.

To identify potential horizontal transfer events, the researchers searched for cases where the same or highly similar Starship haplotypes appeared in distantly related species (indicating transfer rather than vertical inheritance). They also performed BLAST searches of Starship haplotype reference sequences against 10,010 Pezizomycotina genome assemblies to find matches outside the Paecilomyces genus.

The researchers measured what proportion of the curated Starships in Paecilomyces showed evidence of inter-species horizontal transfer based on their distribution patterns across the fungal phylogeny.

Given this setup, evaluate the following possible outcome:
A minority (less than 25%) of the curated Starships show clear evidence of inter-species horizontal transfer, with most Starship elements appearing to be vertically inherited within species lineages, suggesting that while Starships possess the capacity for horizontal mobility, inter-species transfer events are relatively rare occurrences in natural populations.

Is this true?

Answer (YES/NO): NO